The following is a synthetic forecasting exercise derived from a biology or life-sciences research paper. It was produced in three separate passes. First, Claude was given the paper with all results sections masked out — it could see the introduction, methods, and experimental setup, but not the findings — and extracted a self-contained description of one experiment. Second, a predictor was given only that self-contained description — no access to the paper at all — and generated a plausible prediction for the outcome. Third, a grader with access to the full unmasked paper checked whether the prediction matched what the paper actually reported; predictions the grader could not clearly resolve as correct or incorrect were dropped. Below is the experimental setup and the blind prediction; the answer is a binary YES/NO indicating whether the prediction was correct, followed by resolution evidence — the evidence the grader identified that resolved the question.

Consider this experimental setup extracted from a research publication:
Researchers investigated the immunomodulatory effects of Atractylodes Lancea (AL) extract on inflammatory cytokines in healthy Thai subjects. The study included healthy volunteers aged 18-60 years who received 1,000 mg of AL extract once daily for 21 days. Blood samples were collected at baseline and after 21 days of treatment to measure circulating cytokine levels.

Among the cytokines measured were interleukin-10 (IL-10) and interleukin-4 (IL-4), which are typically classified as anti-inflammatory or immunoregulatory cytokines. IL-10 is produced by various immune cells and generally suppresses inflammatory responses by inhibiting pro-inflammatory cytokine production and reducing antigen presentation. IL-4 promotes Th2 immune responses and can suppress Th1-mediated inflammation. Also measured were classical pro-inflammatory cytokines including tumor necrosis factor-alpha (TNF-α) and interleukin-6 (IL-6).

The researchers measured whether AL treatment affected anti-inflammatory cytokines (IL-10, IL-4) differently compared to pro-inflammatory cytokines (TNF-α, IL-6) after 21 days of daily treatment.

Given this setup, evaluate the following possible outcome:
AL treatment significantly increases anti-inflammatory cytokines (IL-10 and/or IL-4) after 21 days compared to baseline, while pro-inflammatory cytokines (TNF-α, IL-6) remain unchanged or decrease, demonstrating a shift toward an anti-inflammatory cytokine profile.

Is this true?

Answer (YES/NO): NO